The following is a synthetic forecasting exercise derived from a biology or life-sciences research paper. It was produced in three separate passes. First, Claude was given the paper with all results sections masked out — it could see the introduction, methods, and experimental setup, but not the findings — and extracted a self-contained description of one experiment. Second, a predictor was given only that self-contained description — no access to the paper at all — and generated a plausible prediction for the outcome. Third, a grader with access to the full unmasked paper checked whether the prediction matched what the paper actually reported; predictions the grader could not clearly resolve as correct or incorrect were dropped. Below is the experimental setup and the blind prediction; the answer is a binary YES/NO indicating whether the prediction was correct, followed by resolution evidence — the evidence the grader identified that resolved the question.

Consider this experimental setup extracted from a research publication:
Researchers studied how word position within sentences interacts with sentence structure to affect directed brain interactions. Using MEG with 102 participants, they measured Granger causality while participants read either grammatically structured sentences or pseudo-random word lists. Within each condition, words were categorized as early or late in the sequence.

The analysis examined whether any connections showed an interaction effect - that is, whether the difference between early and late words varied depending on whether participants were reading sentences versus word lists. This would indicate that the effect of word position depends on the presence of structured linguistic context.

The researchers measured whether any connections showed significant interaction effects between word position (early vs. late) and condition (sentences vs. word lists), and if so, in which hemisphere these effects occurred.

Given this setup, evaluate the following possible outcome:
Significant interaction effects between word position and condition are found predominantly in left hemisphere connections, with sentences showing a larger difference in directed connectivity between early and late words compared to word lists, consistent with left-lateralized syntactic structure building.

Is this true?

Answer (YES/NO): NO